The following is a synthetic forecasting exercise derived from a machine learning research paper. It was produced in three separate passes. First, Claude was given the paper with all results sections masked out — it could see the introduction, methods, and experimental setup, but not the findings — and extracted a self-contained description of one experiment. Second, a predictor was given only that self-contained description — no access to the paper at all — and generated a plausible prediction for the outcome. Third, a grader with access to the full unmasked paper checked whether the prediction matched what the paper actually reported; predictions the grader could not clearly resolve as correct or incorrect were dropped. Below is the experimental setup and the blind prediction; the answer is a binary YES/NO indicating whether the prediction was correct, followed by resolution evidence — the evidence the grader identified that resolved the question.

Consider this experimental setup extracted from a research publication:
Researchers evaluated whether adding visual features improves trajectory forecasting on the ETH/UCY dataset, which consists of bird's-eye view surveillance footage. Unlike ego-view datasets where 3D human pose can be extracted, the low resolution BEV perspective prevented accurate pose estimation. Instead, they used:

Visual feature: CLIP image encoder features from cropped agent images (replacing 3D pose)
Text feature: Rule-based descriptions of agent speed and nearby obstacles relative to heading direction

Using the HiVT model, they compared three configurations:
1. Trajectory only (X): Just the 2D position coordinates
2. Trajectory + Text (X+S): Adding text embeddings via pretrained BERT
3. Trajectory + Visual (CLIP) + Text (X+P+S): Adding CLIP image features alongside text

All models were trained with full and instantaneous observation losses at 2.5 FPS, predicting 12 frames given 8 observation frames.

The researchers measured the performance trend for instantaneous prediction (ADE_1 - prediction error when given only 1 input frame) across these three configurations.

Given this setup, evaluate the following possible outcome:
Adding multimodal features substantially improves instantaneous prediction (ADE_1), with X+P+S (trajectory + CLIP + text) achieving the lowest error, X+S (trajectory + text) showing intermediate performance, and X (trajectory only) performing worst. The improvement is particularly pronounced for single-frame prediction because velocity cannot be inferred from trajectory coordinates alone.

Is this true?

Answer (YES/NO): YES